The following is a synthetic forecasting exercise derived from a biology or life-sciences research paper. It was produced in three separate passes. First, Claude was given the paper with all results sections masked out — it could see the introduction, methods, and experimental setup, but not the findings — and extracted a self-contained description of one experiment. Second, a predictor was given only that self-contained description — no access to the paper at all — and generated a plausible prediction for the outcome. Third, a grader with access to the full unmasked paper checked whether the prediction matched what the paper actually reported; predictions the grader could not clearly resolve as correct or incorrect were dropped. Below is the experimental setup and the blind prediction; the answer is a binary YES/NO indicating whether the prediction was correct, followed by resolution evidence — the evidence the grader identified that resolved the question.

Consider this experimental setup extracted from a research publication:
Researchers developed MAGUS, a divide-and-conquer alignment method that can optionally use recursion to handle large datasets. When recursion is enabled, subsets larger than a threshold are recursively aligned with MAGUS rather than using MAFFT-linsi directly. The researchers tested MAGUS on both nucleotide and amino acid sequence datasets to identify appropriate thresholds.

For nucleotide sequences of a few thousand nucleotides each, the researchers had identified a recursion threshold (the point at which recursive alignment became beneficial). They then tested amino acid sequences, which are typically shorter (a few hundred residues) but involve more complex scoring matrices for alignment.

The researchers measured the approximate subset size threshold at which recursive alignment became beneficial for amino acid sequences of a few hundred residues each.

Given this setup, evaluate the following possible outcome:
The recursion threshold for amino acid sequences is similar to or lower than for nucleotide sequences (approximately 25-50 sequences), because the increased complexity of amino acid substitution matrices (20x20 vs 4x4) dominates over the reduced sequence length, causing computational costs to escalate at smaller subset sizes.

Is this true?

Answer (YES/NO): NO